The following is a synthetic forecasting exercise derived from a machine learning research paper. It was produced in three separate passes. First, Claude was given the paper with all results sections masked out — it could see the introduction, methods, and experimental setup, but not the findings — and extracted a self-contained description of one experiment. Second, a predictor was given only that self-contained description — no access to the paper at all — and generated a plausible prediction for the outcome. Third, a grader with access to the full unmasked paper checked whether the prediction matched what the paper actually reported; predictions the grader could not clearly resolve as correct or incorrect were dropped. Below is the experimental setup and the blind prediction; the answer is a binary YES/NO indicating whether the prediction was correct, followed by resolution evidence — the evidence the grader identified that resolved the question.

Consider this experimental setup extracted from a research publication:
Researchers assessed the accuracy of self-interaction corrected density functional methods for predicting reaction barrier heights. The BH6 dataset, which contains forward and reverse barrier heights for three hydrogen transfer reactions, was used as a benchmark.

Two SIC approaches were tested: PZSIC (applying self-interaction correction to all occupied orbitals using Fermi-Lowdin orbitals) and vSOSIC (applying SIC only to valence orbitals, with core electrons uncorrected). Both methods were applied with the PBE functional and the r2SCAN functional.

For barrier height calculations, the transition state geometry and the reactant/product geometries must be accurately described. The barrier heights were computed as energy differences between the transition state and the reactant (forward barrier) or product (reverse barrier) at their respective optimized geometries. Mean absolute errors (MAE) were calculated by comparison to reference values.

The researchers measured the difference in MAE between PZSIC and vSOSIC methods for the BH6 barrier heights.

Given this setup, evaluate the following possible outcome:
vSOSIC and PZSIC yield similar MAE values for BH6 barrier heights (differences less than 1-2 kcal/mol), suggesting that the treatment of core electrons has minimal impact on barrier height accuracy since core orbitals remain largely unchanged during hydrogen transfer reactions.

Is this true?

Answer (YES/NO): YES